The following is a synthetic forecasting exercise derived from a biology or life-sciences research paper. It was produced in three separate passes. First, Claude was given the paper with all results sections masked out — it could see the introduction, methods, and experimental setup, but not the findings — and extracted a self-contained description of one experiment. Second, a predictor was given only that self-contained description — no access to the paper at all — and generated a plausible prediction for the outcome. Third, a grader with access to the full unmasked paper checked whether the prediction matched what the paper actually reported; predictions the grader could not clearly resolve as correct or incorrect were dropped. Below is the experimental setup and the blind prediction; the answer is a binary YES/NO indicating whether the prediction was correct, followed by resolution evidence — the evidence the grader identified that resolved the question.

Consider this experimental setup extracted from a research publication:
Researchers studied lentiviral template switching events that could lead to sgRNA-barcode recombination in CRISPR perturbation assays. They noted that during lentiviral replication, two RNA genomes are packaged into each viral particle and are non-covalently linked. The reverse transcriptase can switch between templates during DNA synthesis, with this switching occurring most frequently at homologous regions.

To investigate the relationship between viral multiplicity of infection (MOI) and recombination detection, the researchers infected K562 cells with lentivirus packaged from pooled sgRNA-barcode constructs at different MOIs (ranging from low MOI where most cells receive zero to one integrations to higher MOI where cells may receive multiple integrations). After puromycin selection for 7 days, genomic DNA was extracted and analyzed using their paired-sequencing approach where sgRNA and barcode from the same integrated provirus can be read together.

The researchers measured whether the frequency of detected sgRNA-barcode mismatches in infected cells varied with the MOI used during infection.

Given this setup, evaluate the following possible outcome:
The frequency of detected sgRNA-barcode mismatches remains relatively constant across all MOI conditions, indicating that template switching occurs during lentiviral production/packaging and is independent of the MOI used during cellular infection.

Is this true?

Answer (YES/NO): YES